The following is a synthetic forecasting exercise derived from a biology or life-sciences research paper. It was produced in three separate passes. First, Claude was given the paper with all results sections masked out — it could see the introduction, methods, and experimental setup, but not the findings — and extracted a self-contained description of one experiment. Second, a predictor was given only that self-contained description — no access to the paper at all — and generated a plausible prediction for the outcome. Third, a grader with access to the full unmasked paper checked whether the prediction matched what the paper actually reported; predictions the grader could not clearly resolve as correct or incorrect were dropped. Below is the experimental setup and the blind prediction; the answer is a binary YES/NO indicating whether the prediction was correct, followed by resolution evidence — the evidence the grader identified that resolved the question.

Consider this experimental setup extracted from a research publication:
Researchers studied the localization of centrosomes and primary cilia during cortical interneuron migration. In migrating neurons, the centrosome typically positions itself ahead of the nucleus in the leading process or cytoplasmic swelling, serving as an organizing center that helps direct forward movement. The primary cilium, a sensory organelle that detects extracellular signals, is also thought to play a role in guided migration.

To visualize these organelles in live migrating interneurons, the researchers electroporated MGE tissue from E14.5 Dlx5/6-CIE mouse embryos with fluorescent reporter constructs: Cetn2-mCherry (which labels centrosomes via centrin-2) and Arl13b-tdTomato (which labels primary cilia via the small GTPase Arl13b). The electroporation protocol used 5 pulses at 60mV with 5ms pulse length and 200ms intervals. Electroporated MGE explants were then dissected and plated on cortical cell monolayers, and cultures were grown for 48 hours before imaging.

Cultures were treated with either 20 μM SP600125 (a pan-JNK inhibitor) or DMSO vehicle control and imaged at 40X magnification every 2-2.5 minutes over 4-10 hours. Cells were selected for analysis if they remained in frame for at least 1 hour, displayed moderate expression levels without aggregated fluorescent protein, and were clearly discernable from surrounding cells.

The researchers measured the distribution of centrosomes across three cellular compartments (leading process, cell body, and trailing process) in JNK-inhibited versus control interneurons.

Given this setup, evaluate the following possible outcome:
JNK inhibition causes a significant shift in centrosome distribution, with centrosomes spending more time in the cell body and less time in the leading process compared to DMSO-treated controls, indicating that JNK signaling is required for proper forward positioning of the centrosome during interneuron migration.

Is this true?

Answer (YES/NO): NO